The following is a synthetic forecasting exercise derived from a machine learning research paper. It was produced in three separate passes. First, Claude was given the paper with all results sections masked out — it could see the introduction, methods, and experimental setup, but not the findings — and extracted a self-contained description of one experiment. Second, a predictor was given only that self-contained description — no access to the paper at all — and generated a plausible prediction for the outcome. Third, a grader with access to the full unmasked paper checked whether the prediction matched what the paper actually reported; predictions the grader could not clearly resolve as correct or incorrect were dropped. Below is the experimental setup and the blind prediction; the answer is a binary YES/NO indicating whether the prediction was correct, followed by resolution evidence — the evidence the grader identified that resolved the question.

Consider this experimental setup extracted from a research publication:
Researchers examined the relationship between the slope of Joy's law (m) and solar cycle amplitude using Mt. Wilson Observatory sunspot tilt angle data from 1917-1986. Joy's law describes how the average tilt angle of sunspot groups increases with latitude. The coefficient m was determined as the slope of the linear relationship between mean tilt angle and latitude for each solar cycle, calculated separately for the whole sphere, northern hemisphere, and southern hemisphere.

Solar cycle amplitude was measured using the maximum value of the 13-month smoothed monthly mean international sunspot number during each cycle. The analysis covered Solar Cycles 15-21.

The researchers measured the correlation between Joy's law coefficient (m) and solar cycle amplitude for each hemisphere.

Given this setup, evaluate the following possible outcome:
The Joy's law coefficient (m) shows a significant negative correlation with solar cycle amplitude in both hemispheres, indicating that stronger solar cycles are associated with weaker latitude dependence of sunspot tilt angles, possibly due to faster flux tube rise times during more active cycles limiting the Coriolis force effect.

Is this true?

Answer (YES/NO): NO